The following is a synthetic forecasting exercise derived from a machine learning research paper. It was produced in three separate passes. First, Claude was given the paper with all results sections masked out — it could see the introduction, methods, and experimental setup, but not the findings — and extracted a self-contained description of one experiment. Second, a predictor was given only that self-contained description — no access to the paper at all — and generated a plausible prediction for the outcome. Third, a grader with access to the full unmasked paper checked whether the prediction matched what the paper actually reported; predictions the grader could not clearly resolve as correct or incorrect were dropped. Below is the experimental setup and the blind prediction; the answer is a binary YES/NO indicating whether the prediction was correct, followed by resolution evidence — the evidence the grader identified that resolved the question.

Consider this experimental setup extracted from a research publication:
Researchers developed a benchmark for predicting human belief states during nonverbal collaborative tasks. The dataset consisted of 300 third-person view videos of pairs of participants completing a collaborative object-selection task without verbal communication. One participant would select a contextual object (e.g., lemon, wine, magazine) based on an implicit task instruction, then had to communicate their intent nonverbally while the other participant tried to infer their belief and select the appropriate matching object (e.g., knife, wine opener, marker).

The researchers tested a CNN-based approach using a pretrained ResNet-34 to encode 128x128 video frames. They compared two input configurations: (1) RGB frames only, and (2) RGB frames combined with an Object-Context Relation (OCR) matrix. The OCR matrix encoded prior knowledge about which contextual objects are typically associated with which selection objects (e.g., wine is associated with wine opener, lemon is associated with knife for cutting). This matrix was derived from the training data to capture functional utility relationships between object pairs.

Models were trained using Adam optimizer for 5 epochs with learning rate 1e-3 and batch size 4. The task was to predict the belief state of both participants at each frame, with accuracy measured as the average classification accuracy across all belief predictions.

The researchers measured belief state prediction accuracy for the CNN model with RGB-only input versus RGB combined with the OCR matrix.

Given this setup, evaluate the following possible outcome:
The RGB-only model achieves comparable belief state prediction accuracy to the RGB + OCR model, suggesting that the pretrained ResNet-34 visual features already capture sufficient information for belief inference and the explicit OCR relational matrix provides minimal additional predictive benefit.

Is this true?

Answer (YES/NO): NO